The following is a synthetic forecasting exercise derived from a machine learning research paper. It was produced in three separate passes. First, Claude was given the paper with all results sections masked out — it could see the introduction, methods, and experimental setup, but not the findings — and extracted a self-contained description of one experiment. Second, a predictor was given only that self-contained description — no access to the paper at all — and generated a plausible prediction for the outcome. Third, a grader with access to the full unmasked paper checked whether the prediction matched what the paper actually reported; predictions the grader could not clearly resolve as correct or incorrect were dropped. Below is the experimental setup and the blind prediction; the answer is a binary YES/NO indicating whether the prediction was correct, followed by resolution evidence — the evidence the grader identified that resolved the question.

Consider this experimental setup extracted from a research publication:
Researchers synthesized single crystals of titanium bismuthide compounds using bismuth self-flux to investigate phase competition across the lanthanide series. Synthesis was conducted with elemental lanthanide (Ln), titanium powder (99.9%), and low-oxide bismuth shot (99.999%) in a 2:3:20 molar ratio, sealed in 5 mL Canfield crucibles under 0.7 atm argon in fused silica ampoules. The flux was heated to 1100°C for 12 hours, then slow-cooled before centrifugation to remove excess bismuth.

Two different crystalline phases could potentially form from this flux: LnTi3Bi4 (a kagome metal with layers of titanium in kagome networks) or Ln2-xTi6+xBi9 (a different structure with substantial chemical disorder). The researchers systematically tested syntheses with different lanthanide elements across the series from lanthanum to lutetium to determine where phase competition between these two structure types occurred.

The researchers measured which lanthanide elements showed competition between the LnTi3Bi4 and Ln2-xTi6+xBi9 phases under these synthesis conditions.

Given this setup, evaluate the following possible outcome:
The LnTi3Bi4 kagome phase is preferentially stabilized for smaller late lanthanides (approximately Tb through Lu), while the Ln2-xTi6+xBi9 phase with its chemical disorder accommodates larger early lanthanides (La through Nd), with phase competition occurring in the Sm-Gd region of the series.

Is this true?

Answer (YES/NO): NO